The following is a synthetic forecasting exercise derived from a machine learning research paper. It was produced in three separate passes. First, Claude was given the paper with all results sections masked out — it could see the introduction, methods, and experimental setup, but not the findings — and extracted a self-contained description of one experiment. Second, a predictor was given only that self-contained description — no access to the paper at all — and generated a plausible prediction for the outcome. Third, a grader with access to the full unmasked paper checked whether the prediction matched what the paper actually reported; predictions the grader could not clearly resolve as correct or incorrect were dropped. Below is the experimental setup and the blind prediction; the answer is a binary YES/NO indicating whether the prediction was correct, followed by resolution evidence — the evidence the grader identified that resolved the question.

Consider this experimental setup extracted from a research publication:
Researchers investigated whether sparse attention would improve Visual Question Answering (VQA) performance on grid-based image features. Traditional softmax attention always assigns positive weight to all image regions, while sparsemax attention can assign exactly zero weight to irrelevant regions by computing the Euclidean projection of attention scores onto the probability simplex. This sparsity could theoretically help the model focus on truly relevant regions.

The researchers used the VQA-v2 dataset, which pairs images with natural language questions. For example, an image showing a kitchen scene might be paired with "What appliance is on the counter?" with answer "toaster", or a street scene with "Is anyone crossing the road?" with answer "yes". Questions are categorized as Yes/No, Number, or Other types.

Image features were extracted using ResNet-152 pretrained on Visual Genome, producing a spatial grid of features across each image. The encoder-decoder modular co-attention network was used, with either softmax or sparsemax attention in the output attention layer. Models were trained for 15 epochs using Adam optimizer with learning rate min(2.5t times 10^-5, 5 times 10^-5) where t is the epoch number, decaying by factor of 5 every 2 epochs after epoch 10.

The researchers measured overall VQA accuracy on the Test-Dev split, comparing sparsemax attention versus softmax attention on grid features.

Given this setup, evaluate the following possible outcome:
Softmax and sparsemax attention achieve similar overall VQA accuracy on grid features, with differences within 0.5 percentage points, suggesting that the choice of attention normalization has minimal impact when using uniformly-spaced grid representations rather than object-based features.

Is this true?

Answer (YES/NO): YES